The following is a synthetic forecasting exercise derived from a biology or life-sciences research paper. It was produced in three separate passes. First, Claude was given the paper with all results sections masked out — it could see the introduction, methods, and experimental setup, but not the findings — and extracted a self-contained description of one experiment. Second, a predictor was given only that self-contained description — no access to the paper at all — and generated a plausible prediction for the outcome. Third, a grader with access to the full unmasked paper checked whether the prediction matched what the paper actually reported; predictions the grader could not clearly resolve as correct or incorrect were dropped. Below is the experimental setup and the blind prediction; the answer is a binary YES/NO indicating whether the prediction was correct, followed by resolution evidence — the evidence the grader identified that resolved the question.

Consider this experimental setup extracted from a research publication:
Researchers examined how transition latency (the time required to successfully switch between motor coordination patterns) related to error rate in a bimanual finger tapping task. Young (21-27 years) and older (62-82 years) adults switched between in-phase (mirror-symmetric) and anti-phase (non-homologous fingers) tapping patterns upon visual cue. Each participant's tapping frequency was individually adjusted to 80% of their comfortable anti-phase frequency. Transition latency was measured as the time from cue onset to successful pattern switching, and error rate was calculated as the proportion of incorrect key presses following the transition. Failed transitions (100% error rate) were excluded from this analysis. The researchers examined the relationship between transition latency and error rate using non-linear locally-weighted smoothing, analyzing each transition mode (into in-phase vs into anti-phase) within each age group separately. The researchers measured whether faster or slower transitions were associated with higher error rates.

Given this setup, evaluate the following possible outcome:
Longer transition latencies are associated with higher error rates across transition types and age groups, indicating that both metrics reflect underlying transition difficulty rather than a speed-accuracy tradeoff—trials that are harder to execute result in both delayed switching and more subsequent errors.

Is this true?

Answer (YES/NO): NO